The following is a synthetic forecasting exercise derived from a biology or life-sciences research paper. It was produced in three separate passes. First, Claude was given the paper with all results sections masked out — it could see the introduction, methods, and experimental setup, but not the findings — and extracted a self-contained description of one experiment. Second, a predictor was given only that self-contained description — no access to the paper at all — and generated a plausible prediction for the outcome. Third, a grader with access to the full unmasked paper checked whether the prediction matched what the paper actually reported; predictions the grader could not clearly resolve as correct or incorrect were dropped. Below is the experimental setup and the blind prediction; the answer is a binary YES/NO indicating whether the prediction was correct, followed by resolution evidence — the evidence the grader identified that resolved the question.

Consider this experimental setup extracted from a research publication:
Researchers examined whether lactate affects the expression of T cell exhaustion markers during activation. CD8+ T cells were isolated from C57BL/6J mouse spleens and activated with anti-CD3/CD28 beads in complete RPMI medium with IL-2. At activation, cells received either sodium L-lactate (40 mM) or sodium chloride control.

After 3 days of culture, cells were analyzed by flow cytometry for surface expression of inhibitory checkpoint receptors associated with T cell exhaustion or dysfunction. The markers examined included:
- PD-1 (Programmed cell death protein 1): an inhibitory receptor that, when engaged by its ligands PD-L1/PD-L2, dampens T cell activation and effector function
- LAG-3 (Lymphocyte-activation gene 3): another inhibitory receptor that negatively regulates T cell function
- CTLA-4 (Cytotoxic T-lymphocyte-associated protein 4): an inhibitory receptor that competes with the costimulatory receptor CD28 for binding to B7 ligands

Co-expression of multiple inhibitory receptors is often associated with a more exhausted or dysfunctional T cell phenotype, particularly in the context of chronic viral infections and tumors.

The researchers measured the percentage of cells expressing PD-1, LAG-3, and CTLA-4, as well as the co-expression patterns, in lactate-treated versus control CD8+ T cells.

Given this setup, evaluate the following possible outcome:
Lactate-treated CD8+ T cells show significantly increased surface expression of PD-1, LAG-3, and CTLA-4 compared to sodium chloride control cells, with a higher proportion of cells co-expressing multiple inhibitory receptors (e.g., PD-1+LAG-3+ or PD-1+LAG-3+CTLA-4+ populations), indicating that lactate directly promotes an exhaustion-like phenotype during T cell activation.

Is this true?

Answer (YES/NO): NO